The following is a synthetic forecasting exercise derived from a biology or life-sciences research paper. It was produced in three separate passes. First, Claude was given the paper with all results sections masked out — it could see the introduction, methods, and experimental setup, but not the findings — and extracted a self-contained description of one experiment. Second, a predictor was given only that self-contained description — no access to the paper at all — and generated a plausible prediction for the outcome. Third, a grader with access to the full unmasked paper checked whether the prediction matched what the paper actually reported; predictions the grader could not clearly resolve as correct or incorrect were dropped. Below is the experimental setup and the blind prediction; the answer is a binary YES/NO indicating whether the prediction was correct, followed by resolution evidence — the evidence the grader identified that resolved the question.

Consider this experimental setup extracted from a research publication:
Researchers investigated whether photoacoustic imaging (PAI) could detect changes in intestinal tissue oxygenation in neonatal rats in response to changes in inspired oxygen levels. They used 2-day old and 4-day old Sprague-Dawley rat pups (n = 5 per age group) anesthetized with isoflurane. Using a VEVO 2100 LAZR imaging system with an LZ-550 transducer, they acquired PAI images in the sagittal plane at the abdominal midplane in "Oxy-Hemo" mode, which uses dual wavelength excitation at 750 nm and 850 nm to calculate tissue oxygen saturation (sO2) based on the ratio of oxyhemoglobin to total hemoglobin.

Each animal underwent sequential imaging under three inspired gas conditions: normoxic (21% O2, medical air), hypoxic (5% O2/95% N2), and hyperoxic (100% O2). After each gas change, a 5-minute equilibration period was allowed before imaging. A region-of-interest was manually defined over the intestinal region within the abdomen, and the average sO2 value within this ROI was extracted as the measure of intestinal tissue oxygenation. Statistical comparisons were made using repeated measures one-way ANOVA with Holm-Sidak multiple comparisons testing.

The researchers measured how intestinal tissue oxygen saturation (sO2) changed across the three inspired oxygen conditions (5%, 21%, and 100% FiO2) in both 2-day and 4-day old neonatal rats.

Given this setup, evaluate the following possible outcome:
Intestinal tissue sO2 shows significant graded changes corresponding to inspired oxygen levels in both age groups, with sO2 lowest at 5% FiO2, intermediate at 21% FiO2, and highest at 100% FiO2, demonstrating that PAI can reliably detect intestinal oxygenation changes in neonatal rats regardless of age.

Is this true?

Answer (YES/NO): YES